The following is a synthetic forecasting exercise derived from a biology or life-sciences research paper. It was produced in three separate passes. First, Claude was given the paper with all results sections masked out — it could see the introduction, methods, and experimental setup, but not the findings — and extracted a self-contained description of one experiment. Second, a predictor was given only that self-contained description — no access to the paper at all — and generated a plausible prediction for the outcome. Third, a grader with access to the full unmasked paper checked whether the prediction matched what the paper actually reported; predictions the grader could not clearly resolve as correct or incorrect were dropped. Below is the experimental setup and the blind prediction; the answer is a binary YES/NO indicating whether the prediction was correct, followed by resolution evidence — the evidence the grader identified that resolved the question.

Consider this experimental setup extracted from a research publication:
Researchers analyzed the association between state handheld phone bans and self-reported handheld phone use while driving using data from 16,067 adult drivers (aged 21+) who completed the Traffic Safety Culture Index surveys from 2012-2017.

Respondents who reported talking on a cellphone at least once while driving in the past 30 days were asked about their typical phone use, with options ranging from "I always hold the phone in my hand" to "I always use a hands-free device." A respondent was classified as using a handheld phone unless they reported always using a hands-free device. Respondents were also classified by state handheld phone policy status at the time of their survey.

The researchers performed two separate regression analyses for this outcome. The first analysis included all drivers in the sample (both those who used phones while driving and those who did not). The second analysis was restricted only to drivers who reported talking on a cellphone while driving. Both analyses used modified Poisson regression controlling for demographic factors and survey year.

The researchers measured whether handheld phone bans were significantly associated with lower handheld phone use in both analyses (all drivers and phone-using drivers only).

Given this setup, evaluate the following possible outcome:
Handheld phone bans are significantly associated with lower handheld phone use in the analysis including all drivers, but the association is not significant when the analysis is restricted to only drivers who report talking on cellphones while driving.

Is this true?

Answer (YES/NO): NO